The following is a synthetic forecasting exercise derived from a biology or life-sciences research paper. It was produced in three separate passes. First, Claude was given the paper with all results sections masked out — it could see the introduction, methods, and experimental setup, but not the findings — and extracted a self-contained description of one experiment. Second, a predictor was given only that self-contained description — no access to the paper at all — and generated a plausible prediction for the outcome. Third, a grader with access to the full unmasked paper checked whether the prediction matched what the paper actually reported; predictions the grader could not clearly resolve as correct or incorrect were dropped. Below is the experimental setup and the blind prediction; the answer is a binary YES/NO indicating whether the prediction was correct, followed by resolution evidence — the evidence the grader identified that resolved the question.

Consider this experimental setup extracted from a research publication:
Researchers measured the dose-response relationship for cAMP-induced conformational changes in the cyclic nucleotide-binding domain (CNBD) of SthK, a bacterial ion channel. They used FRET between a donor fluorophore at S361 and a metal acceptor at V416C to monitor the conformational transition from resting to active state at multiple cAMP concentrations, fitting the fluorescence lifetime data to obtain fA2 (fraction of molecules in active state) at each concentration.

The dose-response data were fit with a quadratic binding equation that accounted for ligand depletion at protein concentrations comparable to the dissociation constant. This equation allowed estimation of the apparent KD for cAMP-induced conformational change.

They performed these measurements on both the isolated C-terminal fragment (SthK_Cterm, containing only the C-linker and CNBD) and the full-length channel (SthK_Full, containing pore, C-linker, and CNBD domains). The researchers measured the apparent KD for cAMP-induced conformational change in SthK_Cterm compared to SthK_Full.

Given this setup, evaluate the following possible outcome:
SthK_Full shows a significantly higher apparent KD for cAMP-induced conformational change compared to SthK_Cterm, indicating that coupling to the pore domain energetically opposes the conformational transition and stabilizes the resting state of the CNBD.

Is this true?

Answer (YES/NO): NO